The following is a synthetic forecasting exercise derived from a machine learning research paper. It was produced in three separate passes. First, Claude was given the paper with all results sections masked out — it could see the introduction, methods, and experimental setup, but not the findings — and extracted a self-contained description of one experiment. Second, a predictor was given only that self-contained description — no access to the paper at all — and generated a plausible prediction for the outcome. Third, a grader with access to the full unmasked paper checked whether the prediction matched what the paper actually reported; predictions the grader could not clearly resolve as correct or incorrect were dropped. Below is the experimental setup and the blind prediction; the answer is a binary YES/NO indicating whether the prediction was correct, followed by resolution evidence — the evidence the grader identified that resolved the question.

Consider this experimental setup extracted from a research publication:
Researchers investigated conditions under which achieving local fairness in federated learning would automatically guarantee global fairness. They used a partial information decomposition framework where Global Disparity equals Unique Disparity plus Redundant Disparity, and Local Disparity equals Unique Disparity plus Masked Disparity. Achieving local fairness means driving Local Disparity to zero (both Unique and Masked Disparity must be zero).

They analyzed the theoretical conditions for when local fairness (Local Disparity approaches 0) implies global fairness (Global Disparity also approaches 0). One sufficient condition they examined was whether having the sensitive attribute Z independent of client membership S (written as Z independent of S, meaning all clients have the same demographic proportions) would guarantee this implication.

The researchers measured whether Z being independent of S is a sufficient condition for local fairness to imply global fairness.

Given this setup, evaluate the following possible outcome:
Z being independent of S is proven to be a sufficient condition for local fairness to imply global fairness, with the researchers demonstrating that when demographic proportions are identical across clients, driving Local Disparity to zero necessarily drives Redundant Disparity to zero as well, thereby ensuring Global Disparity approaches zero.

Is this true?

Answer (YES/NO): YES